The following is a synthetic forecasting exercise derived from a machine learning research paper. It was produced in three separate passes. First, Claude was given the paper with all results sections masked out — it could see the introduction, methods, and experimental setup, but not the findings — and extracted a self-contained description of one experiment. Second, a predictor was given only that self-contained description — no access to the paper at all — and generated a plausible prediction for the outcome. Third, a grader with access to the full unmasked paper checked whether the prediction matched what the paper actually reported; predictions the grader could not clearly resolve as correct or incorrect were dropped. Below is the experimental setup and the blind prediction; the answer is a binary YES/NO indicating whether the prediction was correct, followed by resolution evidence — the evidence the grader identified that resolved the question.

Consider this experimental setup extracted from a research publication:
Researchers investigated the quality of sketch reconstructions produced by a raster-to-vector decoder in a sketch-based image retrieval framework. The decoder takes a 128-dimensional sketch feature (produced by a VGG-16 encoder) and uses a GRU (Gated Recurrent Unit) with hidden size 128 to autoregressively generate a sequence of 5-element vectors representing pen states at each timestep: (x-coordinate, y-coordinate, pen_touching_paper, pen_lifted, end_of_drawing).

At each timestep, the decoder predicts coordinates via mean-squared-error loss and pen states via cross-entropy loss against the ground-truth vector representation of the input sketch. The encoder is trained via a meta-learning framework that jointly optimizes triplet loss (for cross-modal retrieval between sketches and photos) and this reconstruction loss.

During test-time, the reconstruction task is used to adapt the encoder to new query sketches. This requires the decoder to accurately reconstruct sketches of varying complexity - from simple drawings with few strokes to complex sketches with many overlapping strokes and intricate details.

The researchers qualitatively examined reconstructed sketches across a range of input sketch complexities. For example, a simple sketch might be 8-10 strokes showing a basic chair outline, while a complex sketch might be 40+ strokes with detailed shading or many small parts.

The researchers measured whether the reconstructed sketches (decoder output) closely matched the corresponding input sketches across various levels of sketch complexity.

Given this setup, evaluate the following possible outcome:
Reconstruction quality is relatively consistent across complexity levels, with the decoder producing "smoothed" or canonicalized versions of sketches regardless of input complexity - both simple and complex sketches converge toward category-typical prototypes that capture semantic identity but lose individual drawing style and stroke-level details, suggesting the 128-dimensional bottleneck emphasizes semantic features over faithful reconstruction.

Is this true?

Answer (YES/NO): NO